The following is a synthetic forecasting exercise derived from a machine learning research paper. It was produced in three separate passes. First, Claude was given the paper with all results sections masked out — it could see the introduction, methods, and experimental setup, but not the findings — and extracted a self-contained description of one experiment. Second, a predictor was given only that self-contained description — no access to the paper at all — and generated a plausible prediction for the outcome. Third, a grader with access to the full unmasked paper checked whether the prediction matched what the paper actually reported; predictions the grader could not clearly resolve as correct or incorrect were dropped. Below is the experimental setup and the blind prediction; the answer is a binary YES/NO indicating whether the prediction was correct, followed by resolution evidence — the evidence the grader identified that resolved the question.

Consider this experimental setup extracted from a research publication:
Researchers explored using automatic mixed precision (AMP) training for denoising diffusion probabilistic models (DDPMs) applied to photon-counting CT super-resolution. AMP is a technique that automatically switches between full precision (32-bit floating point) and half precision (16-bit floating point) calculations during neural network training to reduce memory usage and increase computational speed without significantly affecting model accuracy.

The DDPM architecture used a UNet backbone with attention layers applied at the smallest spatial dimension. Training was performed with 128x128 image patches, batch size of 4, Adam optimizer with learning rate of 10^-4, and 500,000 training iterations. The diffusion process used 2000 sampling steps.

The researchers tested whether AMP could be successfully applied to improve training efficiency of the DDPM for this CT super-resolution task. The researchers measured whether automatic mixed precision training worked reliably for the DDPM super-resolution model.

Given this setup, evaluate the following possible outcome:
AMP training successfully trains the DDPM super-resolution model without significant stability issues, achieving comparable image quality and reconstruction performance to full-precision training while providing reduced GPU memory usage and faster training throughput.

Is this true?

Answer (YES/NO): NO